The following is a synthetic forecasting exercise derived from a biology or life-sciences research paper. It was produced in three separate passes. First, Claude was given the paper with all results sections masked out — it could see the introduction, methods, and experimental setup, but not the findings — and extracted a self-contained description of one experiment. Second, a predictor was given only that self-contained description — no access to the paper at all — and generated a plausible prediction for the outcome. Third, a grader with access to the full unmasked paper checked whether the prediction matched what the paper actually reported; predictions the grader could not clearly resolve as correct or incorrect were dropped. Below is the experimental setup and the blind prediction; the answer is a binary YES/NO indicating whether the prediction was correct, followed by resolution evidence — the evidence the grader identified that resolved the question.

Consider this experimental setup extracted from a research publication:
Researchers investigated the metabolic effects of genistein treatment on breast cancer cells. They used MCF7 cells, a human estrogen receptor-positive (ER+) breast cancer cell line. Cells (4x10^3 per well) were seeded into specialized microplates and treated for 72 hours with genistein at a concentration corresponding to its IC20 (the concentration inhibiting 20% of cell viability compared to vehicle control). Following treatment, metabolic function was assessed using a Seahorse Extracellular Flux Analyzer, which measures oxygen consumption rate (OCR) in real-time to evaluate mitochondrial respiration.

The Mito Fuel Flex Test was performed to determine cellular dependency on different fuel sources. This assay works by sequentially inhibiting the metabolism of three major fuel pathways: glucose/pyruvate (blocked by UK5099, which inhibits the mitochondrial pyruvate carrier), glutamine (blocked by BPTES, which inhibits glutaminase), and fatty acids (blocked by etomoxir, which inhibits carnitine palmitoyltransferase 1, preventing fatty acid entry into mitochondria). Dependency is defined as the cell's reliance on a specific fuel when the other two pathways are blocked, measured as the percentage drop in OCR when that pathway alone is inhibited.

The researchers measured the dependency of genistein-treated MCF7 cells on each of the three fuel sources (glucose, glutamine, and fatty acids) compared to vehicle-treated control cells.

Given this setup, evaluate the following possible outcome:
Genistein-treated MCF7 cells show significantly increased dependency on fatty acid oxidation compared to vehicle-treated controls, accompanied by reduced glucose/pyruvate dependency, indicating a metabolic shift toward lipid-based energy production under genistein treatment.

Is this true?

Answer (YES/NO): NO